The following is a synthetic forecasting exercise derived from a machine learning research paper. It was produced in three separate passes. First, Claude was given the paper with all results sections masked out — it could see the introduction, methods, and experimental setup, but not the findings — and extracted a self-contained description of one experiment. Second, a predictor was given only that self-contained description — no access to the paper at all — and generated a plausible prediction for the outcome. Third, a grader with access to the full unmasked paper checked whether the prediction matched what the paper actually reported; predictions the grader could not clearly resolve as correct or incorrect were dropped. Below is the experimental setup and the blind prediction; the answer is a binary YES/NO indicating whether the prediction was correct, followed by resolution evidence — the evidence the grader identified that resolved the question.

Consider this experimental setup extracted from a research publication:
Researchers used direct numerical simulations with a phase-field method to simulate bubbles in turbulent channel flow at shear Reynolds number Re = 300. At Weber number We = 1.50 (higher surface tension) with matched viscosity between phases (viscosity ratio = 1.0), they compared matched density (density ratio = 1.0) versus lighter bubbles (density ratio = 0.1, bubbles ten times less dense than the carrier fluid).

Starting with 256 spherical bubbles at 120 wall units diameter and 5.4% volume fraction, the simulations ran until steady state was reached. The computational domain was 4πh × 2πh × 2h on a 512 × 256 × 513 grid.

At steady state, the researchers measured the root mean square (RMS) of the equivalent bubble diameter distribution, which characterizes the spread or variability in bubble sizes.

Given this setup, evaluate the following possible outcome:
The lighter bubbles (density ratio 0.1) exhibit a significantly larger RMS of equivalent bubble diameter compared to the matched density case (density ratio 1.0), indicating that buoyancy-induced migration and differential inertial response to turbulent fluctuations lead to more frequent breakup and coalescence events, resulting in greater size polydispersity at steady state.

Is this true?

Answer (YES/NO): NO